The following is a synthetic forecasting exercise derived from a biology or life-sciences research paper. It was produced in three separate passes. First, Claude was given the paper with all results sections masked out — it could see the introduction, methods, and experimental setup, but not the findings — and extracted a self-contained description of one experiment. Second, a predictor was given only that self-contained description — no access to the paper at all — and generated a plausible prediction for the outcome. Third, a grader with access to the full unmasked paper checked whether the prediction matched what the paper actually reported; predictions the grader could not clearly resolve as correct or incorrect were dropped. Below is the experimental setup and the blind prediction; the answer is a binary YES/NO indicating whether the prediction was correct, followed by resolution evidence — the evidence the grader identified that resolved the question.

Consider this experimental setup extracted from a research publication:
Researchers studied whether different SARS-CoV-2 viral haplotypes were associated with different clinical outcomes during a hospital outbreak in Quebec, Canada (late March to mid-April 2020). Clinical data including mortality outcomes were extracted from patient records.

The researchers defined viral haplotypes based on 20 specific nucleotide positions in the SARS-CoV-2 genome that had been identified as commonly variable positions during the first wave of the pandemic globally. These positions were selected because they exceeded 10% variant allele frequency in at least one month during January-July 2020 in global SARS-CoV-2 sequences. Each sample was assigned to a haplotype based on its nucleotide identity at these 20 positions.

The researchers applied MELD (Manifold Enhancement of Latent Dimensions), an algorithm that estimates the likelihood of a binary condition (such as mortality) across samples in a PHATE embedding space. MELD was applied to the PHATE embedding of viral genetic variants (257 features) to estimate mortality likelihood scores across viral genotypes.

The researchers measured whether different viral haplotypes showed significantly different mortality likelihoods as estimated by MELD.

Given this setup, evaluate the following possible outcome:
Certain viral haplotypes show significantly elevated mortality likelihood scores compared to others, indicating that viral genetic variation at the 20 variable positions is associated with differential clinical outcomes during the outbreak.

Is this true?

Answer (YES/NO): NO